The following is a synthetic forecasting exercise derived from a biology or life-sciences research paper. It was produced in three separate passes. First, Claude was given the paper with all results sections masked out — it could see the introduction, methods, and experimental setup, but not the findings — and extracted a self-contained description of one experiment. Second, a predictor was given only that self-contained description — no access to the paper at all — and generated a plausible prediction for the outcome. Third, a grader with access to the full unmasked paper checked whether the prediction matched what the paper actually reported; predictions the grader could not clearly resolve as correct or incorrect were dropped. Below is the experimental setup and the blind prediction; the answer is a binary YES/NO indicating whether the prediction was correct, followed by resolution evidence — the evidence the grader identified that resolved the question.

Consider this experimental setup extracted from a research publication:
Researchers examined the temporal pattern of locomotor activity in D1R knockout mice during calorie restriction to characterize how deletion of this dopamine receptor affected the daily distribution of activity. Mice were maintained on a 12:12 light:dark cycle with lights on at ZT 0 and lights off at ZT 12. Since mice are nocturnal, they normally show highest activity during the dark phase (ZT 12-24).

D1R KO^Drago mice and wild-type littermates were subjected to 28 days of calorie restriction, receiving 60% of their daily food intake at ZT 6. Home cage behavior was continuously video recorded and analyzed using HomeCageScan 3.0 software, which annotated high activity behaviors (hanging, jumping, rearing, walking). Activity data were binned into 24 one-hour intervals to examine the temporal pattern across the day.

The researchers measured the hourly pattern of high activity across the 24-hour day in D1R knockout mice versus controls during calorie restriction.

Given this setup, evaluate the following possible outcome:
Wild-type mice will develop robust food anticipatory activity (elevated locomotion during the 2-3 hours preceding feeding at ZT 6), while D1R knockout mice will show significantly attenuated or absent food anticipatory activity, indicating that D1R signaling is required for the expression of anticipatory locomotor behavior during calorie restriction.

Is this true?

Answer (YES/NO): NO